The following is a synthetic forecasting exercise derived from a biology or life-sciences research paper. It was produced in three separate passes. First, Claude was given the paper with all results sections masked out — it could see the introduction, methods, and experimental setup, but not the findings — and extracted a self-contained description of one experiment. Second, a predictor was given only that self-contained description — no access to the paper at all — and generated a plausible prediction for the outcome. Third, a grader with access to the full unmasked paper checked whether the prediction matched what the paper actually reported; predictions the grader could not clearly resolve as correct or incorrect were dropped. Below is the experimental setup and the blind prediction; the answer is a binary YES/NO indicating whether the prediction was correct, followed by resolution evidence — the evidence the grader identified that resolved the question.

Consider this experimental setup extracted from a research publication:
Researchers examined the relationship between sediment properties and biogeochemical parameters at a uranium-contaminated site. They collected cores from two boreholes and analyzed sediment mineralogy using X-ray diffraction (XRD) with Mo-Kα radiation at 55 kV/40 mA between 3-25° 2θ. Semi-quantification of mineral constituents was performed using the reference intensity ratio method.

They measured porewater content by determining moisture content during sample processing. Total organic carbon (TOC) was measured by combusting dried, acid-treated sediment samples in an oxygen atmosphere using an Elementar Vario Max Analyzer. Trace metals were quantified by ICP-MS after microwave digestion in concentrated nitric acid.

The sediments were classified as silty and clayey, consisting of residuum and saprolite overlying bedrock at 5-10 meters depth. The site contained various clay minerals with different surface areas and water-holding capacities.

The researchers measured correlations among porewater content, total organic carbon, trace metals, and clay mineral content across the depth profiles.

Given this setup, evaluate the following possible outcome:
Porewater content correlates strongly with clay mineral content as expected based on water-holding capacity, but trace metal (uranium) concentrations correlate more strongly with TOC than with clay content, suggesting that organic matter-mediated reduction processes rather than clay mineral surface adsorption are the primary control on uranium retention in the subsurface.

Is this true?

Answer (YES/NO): NO